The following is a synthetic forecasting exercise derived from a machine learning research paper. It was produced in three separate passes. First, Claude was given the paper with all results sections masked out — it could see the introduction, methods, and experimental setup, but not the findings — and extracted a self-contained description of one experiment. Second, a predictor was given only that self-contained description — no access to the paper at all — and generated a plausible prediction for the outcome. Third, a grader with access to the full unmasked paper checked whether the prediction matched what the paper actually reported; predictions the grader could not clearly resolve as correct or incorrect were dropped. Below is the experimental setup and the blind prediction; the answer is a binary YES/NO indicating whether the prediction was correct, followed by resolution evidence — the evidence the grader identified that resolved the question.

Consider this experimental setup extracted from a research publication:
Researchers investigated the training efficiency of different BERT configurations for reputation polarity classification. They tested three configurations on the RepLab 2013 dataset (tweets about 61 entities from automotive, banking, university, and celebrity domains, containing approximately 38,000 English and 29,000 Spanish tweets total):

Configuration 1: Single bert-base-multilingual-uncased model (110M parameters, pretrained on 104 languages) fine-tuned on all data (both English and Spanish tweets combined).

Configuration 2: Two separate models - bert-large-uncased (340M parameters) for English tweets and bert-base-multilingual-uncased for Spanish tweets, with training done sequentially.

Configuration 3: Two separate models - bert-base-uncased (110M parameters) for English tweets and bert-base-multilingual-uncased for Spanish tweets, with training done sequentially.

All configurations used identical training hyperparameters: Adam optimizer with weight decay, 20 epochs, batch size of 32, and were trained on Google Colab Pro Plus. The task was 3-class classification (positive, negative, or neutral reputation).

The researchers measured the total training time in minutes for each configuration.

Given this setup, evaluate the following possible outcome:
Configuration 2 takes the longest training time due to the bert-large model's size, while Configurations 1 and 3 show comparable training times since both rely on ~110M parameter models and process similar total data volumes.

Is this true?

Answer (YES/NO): NO